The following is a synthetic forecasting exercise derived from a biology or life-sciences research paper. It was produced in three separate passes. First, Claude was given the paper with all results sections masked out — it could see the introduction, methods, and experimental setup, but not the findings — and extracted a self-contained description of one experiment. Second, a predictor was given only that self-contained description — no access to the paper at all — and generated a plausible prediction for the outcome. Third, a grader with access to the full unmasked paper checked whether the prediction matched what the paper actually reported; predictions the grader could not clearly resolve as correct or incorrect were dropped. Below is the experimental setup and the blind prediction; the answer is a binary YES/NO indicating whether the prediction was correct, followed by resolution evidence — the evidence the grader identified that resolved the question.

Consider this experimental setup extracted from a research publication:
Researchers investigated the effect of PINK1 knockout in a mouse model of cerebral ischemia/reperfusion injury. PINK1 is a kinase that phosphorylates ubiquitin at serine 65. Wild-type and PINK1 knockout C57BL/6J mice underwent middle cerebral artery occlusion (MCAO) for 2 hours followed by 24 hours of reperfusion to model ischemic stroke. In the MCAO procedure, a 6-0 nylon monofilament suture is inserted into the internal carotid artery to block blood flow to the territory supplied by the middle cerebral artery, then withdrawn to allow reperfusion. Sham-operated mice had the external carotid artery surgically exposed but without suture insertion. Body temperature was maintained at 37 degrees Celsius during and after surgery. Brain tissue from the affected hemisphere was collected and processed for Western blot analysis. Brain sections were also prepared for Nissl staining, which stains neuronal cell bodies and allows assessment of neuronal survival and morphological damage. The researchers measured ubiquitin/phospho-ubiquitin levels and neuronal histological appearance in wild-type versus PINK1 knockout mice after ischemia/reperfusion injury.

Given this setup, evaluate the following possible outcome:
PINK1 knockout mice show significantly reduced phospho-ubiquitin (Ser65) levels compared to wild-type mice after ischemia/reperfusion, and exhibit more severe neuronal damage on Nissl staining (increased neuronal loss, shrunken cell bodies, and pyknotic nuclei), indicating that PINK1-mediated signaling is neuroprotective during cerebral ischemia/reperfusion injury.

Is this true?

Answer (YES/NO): NO